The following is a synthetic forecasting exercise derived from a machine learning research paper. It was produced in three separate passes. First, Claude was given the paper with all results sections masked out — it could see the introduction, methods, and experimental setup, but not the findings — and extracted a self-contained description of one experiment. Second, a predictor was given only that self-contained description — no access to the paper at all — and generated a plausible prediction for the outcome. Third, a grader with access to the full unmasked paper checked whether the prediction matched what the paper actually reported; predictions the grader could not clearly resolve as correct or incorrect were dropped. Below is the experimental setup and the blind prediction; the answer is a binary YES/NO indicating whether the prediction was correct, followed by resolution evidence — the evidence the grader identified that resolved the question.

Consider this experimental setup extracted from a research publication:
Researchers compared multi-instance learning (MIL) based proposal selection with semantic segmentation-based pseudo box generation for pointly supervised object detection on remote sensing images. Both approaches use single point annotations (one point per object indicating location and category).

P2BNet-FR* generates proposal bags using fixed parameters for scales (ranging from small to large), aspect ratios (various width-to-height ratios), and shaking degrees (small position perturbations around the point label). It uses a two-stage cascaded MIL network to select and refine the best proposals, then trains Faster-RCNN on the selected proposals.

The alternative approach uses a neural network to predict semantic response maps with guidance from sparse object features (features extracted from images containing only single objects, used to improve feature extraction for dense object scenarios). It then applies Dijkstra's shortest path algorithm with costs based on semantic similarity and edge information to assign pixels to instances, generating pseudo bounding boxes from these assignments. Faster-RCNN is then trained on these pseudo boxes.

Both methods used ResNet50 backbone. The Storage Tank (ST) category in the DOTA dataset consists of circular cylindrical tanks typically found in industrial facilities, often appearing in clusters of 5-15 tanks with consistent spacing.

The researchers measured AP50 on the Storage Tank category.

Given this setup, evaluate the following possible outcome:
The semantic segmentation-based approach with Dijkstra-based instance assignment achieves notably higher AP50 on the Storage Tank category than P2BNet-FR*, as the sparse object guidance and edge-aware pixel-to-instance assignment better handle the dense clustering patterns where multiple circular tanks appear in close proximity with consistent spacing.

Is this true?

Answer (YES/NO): NO